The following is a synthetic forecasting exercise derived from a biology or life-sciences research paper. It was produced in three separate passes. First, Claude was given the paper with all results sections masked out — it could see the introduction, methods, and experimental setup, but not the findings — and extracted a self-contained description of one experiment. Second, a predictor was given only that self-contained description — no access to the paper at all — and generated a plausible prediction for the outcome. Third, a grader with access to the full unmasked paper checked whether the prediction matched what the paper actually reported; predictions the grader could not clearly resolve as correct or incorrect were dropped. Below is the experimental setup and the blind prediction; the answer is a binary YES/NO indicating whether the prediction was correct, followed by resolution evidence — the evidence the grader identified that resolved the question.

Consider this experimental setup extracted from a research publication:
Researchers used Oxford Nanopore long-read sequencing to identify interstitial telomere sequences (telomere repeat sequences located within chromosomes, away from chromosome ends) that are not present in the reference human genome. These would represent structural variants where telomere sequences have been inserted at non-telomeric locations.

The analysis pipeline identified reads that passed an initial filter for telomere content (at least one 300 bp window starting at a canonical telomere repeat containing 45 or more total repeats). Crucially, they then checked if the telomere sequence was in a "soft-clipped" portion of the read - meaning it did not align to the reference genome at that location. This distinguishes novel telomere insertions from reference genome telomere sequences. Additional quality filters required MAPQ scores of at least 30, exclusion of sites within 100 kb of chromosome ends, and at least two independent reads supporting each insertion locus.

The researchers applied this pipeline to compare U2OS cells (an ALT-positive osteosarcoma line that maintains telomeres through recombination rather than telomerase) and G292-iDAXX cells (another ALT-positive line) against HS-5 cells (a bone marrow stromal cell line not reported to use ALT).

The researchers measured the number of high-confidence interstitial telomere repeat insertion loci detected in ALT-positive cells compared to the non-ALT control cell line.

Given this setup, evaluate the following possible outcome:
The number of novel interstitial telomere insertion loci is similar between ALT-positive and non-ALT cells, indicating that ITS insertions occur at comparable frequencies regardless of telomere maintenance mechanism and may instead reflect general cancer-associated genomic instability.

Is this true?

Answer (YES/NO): NO